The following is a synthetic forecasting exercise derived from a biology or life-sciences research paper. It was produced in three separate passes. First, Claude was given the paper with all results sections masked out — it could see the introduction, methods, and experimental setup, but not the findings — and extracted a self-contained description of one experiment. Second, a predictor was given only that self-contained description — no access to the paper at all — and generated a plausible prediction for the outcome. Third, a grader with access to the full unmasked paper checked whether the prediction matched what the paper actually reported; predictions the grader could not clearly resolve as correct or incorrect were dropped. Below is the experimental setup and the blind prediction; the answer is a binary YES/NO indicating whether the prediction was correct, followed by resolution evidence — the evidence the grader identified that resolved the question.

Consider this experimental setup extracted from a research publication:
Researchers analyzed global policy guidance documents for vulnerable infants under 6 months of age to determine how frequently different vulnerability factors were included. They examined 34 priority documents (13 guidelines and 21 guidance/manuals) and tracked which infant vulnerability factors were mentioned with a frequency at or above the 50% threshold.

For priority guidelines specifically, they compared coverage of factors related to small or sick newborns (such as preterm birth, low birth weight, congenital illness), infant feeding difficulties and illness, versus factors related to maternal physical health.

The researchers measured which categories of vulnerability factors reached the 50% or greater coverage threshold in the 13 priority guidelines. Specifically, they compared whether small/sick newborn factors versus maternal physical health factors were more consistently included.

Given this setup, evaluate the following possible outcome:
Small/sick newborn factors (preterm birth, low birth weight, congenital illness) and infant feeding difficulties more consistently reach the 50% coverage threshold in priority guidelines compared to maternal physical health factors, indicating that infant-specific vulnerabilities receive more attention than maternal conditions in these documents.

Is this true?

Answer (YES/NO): YES